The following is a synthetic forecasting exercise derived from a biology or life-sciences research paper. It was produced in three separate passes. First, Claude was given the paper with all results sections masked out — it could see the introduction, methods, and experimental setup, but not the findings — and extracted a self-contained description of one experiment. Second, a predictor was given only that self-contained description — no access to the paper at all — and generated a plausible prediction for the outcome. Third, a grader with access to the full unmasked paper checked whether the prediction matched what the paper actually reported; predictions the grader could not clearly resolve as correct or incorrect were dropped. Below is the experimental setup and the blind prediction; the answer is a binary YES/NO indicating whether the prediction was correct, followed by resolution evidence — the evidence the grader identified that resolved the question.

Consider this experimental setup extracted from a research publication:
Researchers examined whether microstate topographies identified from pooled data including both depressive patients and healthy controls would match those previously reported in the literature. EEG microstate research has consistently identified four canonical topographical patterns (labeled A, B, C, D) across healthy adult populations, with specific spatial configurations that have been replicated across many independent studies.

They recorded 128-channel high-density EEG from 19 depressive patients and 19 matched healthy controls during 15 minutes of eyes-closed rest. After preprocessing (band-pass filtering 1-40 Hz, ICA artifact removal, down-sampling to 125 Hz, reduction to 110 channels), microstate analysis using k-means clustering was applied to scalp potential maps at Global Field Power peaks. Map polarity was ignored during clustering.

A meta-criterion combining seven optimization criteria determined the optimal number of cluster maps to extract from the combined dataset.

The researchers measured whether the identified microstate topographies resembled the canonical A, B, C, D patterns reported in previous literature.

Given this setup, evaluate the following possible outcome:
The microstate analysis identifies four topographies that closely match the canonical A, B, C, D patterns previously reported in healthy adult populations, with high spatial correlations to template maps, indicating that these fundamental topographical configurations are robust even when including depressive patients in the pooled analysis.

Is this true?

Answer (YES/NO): NO